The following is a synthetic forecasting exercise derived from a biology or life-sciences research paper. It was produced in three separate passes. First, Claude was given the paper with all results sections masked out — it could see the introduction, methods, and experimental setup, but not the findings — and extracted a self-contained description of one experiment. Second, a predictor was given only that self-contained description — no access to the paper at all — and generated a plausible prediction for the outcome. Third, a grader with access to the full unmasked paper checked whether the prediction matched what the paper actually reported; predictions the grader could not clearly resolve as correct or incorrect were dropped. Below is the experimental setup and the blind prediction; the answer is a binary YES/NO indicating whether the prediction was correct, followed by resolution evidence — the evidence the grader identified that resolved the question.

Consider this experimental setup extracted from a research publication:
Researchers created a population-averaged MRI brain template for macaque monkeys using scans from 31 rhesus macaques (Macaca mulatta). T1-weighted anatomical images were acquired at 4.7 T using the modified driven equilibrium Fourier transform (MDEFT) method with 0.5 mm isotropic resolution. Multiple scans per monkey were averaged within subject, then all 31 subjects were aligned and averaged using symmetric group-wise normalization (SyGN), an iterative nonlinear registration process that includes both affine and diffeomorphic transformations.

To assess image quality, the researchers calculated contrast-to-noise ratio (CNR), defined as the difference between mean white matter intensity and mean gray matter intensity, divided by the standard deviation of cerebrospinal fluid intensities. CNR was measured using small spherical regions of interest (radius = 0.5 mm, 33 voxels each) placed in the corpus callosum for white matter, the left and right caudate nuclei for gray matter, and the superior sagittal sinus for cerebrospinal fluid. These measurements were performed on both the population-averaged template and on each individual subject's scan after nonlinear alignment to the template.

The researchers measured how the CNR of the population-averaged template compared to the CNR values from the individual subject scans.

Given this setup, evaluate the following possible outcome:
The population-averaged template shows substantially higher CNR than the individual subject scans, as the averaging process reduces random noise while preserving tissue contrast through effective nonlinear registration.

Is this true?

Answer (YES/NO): YES